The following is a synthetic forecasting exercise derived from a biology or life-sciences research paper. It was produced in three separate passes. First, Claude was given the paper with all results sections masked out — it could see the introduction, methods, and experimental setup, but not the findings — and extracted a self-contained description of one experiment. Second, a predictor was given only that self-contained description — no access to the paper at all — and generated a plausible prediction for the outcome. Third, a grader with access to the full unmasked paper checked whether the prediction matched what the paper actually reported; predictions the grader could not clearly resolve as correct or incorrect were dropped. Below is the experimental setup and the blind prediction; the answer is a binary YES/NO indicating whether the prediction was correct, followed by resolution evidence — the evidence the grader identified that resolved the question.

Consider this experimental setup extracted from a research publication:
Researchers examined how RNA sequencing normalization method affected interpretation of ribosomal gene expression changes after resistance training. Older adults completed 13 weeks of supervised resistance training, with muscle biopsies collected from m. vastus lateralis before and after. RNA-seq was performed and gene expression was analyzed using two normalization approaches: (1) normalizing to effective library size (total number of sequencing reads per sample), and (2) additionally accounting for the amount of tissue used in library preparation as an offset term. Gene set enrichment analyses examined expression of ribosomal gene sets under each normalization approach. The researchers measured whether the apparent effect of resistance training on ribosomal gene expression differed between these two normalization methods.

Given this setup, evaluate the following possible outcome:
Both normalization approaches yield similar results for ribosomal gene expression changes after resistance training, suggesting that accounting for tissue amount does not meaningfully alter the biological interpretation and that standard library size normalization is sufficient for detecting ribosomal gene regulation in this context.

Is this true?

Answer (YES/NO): NO